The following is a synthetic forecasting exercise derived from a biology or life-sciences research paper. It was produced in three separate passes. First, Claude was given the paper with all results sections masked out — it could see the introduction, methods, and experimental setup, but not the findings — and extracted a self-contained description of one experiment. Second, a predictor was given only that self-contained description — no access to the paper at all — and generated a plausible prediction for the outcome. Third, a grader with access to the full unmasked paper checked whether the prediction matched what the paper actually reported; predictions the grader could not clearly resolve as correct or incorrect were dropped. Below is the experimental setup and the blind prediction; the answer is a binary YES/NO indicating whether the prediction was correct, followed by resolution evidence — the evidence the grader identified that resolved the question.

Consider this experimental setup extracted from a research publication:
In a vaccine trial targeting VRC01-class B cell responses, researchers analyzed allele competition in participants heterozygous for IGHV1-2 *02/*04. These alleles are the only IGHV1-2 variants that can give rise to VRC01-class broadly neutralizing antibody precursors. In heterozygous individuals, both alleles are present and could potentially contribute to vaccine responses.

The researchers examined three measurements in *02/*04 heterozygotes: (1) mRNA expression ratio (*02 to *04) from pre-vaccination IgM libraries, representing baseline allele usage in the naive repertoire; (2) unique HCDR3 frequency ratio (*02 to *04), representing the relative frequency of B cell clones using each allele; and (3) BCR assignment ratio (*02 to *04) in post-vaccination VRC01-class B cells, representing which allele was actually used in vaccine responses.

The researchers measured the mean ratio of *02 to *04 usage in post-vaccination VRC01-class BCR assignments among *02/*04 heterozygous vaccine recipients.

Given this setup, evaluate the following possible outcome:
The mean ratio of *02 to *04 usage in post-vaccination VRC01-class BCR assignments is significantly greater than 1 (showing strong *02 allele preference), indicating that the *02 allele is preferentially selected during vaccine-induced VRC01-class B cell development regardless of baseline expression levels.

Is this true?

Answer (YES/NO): YES